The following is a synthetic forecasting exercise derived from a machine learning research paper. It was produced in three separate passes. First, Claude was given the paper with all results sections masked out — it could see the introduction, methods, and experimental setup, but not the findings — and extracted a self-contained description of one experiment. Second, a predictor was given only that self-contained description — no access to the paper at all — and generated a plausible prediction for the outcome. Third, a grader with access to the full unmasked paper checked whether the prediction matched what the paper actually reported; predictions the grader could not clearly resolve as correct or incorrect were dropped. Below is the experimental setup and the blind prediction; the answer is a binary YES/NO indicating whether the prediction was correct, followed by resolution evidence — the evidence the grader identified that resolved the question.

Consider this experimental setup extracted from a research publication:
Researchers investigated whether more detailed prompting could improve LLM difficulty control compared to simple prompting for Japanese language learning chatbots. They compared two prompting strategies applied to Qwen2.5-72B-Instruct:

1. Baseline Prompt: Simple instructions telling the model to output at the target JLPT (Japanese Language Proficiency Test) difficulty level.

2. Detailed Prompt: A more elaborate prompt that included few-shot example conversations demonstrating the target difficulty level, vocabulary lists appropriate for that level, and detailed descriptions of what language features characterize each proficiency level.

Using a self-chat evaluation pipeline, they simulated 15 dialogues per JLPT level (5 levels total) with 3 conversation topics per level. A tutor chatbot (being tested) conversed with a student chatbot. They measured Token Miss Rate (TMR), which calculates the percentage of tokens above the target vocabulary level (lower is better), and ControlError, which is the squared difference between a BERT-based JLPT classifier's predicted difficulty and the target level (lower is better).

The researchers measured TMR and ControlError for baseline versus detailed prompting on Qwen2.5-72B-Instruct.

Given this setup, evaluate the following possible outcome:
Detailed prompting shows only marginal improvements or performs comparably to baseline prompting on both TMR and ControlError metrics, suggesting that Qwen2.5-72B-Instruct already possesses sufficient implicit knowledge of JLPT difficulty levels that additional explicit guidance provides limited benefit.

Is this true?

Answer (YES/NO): YES